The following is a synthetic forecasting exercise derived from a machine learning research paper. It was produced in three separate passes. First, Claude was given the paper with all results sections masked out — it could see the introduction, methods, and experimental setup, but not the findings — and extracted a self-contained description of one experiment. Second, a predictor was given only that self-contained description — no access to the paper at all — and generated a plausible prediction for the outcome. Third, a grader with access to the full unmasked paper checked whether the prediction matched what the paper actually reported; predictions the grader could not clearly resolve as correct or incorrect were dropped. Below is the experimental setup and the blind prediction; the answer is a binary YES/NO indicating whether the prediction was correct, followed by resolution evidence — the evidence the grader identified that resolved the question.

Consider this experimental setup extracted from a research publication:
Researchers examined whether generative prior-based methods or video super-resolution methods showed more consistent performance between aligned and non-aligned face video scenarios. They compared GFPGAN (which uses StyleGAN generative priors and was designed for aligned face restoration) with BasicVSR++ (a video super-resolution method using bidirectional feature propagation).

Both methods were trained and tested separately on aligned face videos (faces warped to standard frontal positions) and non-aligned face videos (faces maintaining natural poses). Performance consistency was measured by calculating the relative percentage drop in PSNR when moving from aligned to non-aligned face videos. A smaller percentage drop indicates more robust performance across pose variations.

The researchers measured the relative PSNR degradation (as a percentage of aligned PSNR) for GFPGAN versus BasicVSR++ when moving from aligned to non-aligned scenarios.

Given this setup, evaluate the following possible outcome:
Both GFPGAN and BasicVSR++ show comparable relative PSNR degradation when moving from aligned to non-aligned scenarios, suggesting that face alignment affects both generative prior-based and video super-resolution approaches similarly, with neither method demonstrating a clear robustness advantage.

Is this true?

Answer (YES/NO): NO